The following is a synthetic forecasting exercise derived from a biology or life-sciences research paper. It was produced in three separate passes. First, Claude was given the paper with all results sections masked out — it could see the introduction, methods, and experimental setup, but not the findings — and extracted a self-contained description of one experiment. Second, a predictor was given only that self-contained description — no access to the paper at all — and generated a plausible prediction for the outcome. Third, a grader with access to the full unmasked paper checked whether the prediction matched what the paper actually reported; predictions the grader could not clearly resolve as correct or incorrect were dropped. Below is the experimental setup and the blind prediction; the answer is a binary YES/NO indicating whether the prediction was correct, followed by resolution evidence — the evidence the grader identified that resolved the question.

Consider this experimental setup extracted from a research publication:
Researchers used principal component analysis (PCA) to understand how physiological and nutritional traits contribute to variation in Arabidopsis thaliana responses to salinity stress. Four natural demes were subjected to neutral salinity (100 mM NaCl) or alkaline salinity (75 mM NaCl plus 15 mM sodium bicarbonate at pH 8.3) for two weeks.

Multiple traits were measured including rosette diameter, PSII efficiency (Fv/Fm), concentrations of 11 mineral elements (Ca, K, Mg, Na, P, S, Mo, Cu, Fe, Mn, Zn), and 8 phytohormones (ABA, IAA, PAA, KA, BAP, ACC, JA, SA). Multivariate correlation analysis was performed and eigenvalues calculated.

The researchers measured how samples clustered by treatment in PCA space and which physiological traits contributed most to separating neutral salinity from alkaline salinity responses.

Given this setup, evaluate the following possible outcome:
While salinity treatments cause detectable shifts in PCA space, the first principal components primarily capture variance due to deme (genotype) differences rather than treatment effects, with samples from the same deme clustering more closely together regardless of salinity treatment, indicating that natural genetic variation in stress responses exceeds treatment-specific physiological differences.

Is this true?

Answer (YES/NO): NO